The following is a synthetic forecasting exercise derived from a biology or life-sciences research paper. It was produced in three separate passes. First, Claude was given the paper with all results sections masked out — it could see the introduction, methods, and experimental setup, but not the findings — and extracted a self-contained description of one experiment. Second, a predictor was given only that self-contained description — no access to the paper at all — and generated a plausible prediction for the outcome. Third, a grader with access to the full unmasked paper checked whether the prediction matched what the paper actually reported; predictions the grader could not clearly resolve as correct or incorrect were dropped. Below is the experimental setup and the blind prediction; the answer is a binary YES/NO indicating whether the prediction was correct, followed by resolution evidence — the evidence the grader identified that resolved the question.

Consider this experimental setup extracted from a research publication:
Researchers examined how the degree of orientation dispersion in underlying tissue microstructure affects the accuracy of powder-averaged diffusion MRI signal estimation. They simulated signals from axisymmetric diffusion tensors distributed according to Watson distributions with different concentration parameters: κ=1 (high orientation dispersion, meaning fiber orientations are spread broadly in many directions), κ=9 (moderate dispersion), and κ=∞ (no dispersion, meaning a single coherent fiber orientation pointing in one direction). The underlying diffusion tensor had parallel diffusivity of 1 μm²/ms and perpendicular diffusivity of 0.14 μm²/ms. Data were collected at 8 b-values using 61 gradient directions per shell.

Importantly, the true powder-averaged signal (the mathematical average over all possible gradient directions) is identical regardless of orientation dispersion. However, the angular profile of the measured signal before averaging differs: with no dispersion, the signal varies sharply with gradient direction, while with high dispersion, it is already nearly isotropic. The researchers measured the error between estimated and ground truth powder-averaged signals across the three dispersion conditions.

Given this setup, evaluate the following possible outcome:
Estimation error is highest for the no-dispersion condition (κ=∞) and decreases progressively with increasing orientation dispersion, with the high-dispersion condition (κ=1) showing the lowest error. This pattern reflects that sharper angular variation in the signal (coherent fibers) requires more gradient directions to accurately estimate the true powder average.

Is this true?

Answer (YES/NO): NO